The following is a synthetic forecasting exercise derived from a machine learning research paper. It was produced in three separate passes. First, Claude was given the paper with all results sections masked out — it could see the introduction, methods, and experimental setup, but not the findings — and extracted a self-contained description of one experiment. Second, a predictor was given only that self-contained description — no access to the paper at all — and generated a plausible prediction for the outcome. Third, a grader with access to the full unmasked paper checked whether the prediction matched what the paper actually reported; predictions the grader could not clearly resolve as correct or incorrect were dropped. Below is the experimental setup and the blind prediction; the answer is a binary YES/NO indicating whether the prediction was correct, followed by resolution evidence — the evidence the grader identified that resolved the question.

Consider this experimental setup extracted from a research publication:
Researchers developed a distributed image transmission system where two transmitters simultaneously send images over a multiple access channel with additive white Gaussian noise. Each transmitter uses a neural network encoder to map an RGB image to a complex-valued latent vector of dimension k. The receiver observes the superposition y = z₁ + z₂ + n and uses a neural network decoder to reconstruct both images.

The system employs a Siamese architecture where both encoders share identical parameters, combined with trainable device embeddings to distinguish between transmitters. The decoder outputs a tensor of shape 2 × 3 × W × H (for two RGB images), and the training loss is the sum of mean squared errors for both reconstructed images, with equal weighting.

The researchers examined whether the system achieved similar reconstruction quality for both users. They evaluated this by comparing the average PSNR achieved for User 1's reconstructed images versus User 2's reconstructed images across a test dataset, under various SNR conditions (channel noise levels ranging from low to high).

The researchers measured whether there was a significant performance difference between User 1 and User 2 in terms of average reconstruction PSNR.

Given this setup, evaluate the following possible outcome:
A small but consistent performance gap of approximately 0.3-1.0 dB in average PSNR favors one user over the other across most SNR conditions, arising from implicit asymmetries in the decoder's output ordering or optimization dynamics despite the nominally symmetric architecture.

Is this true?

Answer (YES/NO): NO